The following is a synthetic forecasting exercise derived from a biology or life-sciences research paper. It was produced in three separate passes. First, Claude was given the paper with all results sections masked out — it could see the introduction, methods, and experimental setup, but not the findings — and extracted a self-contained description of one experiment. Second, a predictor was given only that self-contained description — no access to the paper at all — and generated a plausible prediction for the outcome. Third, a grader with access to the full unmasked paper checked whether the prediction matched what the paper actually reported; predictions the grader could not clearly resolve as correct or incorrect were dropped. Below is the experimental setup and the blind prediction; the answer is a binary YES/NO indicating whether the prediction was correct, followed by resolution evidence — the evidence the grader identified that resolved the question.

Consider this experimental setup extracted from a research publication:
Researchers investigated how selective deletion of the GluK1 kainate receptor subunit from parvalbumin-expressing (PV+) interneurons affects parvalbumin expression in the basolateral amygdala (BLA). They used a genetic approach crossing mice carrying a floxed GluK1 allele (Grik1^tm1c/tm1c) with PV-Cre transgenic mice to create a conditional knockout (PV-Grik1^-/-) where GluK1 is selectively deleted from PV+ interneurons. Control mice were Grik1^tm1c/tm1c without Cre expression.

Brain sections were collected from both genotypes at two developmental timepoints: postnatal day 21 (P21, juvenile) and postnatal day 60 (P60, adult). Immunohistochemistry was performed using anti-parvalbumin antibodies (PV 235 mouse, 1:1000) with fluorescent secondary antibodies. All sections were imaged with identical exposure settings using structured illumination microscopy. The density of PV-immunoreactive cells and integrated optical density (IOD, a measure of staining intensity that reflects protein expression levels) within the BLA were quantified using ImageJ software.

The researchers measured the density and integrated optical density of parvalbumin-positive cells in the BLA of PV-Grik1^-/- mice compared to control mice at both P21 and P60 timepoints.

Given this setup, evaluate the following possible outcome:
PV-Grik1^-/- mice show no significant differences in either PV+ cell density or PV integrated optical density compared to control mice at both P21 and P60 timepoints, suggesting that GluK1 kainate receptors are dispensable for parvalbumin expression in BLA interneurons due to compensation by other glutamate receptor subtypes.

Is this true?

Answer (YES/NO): NO